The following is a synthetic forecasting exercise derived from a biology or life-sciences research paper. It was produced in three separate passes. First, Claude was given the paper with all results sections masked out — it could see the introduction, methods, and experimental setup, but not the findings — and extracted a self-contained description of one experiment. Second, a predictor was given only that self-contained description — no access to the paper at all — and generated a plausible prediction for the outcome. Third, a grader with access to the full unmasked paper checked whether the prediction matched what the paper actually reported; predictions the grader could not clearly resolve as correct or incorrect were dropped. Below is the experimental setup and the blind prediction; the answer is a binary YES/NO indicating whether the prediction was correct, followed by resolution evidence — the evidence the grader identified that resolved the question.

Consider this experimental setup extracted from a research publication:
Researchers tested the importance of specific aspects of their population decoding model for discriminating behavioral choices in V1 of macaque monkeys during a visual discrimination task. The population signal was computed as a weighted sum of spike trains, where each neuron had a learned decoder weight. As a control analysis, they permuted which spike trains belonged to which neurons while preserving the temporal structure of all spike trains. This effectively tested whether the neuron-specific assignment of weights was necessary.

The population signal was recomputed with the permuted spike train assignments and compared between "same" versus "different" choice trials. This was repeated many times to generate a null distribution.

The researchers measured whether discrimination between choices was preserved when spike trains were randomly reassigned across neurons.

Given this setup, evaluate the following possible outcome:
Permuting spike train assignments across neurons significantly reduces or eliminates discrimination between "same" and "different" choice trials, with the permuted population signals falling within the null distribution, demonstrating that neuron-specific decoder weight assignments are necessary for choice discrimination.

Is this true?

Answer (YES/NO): NO